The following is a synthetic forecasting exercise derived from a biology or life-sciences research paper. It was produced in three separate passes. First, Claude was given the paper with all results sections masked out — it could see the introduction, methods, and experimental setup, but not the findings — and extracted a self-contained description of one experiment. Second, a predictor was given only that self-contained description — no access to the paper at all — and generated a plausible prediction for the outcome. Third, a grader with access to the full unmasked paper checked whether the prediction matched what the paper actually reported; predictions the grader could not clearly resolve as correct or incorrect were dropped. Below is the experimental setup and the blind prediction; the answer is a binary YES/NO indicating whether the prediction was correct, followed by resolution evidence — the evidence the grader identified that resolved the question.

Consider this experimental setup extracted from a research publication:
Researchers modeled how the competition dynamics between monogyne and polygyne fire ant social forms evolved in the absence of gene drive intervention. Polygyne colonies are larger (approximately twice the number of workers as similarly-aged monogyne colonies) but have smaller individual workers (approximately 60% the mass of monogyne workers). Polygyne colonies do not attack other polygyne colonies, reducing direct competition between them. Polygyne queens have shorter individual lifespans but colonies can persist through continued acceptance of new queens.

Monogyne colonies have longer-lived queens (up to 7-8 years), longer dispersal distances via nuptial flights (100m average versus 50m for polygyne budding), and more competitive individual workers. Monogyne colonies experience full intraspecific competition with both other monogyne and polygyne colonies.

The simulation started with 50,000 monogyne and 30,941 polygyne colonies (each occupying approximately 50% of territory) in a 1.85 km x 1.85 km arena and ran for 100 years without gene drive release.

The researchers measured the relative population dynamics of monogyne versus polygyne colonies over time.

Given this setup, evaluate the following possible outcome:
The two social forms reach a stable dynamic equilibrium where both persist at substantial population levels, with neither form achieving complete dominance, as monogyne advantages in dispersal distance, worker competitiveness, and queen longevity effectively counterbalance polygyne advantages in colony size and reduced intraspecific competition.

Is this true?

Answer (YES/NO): NO